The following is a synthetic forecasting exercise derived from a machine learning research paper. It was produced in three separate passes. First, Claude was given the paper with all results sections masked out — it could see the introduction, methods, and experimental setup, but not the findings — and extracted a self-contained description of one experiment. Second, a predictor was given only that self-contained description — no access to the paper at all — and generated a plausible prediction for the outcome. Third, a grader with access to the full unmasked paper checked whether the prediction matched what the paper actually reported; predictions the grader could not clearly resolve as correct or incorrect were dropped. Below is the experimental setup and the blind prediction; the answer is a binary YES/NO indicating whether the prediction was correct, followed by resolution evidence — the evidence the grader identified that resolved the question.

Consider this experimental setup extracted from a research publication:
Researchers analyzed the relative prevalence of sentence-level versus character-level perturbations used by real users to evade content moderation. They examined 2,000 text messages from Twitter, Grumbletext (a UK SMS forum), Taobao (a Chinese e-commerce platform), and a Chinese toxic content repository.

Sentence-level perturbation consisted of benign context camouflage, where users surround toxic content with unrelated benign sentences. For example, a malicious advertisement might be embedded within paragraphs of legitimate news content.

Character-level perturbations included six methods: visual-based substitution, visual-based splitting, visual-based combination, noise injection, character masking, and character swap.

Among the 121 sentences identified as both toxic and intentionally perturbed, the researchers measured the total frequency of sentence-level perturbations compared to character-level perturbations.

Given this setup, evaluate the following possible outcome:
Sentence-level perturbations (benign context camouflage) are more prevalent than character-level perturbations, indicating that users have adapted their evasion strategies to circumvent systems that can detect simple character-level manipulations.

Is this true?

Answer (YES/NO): NO